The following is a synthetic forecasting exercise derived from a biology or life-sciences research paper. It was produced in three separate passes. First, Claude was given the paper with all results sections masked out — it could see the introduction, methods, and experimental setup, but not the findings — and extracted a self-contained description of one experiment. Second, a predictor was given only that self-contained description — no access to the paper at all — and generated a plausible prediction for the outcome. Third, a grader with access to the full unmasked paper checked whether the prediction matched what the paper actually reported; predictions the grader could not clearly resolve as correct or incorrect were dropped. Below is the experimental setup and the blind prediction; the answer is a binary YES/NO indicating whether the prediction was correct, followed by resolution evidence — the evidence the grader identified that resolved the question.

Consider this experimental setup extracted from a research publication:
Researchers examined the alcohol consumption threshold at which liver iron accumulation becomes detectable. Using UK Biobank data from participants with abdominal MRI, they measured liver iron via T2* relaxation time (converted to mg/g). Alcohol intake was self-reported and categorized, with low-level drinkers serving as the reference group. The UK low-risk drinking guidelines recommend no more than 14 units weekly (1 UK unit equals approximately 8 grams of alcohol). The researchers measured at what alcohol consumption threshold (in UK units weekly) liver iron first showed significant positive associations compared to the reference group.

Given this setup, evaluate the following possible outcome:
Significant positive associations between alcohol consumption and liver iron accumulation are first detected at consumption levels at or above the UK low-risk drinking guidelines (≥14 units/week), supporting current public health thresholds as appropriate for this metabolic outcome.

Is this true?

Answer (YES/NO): NO